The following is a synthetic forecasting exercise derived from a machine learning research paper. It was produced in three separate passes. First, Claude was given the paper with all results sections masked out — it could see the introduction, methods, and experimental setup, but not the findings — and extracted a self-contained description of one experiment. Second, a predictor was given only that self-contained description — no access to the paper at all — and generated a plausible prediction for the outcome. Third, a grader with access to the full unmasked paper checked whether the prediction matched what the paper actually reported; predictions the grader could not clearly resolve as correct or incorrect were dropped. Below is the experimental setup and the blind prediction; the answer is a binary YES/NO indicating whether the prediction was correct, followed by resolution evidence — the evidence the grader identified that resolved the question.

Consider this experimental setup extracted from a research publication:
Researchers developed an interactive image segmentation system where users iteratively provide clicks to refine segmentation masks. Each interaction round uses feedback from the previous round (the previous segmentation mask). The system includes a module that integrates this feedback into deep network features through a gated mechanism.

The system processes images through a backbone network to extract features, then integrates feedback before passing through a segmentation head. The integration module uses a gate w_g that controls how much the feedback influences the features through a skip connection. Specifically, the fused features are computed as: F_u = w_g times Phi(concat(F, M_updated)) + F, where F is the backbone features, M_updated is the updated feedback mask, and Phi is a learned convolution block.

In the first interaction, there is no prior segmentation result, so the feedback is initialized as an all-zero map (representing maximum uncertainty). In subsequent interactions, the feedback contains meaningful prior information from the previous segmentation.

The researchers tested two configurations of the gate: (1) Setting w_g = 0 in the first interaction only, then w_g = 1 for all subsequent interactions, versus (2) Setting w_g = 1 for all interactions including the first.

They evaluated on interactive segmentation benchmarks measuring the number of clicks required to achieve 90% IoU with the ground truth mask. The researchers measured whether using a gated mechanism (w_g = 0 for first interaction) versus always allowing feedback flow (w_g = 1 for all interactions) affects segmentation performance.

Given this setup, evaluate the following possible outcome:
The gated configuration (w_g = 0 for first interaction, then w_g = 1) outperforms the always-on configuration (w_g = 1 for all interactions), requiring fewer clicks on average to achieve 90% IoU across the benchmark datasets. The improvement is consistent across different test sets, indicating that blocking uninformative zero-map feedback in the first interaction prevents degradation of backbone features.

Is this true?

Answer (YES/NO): YES